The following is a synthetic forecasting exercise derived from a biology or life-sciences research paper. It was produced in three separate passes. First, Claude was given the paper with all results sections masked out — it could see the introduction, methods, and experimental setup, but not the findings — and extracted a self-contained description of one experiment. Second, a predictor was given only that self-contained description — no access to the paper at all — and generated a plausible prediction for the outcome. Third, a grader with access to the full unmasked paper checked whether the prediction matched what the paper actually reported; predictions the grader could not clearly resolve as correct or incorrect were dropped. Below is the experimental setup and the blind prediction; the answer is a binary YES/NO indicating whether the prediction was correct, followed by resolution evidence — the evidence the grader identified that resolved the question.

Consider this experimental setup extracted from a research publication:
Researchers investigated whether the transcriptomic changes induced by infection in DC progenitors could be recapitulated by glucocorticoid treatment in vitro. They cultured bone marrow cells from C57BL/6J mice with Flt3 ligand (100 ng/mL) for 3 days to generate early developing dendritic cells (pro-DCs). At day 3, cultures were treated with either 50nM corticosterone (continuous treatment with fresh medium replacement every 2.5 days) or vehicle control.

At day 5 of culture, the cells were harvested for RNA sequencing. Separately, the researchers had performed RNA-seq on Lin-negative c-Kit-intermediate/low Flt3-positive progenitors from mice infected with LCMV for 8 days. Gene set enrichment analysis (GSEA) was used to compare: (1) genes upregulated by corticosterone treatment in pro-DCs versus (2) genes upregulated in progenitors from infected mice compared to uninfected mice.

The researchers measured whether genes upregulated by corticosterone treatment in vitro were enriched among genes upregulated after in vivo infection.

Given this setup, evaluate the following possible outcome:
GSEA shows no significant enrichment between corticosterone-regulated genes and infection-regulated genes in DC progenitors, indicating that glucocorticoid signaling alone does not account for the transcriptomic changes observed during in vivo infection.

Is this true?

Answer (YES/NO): NO